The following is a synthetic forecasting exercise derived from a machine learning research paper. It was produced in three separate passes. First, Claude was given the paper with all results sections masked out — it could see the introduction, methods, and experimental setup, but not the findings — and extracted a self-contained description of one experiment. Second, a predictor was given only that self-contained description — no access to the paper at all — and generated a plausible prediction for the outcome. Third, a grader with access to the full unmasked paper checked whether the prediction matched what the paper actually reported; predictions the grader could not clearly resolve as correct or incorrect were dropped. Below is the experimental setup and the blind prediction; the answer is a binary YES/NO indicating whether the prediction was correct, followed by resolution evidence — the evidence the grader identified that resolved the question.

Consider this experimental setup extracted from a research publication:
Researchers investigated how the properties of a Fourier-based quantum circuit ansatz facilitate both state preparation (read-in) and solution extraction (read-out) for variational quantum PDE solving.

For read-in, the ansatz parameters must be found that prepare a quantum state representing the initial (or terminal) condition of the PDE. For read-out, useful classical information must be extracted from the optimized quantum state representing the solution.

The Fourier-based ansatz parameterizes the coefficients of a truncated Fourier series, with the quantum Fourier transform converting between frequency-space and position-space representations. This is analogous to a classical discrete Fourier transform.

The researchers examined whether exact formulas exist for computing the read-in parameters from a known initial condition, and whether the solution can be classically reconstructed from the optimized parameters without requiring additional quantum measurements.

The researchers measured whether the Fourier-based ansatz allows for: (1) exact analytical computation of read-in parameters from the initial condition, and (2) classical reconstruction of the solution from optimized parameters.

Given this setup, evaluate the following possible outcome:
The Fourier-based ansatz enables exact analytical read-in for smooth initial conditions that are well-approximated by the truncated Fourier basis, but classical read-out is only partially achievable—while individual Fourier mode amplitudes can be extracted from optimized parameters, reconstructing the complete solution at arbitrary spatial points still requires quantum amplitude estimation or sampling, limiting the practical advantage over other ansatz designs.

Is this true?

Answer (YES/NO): NO